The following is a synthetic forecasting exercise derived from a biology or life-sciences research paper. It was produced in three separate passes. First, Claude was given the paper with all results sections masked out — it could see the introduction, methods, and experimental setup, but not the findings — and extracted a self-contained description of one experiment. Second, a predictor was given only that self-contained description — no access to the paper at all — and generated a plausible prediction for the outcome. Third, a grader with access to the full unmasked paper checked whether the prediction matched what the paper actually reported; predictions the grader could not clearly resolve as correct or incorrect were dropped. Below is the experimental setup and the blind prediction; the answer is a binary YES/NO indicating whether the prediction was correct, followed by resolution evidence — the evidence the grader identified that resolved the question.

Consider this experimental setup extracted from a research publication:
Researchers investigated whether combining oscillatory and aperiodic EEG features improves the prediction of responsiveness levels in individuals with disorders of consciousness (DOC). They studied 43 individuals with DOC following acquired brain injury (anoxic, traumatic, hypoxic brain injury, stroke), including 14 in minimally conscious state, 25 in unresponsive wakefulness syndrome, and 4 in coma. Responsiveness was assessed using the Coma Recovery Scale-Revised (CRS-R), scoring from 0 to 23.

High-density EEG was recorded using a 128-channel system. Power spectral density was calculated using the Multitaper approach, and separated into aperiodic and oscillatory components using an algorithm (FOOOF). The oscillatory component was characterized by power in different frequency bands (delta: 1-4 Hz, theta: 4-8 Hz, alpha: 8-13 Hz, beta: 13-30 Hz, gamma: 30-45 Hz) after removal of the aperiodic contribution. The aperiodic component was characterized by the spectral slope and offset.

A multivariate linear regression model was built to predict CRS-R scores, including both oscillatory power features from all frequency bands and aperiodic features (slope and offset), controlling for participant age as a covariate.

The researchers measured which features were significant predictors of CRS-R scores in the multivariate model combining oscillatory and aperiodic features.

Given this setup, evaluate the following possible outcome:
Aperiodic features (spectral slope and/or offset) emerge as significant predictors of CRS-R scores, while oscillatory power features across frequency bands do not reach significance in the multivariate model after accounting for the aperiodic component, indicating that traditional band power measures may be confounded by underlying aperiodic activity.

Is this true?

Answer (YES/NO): YES